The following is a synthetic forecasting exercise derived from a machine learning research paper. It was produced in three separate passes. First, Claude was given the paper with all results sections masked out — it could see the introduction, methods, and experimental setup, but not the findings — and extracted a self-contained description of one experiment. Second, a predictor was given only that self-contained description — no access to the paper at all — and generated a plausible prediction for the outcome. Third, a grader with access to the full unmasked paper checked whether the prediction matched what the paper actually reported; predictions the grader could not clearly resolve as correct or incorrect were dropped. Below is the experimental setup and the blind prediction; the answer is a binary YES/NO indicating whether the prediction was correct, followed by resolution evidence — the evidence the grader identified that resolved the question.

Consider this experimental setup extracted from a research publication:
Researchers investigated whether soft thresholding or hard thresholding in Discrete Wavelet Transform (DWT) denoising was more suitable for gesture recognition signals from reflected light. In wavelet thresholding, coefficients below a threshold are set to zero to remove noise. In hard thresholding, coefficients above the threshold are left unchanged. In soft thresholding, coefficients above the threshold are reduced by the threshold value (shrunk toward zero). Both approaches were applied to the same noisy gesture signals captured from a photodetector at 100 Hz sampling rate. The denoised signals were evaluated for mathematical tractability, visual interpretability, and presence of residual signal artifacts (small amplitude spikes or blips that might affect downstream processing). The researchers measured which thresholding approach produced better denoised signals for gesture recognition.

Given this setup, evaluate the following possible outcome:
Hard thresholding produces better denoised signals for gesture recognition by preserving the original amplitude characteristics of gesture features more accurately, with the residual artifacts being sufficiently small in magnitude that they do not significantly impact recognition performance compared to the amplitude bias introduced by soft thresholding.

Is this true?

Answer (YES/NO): NO